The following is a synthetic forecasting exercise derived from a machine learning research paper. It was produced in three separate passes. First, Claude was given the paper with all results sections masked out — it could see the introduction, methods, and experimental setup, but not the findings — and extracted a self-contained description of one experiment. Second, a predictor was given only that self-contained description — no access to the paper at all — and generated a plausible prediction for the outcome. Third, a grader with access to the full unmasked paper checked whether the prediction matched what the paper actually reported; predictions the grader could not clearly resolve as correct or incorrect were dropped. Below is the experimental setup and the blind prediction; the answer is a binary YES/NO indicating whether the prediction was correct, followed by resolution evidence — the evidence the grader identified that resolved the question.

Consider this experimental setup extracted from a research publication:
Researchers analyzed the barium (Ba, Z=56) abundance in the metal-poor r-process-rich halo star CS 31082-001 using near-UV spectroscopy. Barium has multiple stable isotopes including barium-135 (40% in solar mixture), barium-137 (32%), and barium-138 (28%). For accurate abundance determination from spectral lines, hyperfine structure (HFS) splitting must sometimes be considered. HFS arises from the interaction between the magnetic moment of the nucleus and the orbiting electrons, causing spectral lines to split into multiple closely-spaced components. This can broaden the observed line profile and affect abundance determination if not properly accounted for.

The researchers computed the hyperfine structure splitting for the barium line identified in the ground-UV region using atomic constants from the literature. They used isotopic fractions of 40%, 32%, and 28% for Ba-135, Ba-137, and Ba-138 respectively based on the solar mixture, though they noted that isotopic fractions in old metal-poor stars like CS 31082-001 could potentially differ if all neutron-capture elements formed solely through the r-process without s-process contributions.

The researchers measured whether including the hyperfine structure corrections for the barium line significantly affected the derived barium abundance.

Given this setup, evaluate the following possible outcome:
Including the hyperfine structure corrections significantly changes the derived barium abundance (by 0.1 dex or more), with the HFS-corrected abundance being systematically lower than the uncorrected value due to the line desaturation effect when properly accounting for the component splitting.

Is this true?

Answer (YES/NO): NO